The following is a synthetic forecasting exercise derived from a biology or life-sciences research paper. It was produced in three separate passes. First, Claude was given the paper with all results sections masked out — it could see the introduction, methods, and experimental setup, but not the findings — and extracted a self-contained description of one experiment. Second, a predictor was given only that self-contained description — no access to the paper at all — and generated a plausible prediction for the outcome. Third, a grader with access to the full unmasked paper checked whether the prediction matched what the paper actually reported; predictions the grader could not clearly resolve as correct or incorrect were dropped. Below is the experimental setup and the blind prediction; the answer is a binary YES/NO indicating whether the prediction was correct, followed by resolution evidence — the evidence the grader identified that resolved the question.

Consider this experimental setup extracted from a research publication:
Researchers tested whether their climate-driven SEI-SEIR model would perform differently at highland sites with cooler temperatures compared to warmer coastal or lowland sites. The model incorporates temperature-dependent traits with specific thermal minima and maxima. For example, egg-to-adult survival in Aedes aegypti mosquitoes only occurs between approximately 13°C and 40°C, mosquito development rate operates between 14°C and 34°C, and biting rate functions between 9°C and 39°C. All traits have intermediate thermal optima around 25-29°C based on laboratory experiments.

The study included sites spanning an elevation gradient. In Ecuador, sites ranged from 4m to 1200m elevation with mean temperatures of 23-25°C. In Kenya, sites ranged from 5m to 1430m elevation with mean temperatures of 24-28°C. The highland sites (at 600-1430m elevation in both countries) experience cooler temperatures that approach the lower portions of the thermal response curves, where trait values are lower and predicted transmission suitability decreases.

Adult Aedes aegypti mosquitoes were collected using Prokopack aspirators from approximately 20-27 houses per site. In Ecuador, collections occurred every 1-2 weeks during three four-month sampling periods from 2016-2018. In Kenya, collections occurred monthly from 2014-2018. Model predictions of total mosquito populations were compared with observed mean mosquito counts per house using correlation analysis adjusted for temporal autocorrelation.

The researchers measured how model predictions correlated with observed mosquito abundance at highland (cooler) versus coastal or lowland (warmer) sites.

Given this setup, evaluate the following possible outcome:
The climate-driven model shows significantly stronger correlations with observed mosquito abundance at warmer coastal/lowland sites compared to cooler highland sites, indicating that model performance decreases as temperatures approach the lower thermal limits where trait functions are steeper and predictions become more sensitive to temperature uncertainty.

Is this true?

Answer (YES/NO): NO